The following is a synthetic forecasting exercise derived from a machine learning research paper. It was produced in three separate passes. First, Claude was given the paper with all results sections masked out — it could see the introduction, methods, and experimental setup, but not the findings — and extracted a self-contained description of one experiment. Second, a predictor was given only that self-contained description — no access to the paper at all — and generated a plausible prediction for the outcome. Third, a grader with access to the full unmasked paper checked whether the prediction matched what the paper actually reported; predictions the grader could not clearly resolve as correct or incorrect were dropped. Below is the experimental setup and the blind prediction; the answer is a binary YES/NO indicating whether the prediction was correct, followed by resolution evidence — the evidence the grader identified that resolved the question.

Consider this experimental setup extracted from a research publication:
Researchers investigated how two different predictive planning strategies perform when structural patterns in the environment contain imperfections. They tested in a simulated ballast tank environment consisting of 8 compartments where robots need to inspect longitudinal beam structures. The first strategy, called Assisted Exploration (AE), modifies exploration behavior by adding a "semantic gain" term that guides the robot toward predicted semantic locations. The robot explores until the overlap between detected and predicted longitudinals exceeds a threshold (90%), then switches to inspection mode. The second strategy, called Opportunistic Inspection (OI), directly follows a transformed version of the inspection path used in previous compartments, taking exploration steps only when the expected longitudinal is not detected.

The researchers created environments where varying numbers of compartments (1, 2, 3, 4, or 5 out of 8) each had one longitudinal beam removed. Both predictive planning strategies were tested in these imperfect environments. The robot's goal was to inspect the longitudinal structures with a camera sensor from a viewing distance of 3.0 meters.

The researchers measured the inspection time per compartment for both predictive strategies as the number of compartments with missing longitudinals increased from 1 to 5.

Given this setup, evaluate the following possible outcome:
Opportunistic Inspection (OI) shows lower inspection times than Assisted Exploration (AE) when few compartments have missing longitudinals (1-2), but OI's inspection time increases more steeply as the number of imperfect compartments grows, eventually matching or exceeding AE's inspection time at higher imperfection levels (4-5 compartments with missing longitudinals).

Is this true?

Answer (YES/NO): YES